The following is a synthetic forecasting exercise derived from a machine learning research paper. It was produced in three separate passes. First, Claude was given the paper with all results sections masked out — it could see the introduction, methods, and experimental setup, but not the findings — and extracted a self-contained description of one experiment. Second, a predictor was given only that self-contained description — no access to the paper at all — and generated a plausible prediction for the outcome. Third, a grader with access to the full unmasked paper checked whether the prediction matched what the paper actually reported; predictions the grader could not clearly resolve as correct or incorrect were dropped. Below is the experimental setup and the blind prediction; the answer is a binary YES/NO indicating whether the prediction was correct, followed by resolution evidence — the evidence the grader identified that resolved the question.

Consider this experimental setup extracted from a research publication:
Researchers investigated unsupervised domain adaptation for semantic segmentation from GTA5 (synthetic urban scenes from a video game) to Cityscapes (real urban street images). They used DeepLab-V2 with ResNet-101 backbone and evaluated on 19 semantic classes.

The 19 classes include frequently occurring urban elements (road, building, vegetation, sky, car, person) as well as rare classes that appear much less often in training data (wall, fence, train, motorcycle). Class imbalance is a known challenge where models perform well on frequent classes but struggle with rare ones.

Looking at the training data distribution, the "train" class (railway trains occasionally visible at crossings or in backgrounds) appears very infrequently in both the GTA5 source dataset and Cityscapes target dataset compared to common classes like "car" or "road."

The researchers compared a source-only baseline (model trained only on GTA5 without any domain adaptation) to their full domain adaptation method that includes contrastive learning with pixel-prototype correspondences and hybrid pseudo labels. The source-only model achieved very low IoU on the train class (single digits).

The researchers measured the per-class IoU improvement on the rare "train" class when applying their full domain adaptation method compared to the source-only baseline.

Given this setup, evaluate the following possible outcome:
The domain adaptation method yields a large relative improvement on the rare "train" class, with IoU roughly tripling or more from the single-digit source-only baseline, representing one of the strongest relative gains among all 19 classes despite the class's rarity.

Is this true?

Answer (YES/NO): NO